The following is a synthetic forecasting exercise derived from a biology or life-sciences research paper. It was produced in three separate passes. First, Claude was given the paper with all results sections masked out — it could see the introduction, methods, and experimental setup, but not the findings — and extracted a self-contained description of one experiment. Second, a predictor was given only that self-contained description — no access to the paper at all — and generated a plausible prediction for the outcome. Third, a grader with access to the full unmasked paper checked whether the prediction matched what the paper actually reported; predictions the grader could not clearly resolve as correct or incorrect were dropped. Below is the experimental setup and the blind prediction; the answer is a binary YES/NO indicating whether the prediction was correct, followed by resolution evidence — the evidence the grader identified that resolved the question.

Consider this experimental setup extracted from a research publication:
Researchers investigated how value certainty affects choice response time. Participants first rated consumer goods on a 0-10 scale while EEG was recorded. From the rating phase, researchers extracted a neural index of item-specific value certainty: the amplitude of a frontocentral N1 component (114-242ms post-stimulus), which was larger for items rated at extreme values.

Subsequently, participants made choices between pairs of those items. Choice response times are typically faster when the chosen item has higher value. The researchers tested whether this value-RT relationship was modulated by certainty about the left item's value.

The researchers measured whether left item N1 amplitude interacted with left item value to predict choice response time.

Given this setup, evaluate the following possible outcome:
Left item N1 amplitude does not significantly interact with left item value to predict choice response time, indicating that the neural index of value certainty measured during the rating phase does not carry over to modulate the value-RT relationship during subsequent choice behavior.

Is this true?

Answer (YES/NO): NO